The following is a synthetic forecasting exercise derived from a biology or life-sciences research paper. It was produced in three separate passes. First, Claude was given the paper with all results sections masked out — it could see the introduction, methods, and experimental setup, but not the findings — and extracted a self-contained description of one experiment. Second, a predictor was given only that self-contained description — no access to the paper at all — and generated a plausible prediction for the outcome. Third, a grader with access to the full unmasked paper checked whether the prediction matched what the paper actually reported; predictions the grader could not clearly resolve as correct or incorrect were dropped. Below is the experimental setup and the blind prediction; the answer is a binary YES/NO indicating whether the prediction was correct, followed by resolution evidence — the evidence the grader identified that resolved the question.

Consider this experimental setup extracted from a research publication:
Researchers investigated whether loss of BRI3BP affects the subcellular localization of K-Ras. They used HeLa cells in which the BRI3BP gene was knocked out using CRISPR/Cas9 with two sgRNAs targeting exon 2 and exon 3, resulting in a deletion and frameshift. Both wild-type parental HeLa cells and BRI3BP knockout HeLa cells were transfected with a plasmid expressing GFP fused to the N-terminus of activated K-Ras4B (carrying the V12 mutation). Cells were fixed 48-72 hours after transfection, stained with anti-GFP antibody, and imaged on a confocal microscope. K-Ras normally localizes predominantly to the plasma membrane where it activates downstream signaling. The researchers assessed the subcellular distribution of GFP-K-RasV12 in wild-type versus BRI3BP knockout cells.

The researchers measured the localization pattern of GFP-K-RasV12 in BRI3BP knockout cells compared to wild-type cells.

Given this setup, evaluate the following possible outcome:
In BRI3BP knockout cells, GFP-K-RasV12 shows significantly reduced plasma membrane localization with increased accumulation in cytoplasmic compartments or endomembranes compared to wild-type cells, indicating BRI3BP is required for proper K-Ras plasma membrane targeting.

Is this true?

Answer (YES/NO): YES